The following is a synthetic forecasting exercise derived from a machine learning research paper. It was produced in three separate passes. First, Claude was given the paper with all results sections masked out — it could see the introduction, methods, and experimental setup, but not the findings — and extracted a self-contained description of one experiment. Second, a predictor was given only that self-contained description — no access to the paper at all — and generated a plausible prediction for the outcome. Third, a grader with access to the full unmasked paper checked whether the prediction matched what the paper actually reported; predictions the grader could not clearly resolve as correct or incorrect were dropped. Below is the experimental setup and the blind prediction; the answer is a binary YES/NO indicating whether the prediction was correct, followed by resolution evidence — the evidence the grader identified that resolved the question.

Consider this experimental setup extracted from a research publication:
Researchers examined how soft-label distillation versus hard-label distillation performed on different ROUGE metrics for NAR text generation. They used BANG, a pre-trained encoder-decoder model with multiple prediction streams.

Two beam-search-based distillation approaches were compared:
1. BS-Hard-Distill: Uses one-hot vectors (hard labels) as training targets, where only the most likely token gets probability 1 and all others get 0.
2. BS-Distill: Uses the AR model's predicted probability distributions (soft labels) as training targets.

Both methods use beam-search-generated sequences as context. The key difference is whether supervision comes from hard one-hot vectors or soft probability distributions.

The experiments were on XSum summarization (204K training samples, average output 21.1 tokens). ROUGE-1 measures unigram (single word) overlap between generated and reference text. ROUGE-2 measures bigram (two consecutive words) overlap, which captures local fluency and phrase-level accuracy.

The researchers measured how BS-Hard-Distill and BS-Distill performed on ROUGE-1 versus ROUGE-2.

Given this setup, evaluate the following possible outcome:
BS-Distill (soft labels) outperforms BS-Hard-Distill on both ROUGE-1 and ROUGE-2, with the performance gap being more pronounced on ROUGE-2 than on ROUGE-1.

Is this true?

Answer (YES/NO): NO